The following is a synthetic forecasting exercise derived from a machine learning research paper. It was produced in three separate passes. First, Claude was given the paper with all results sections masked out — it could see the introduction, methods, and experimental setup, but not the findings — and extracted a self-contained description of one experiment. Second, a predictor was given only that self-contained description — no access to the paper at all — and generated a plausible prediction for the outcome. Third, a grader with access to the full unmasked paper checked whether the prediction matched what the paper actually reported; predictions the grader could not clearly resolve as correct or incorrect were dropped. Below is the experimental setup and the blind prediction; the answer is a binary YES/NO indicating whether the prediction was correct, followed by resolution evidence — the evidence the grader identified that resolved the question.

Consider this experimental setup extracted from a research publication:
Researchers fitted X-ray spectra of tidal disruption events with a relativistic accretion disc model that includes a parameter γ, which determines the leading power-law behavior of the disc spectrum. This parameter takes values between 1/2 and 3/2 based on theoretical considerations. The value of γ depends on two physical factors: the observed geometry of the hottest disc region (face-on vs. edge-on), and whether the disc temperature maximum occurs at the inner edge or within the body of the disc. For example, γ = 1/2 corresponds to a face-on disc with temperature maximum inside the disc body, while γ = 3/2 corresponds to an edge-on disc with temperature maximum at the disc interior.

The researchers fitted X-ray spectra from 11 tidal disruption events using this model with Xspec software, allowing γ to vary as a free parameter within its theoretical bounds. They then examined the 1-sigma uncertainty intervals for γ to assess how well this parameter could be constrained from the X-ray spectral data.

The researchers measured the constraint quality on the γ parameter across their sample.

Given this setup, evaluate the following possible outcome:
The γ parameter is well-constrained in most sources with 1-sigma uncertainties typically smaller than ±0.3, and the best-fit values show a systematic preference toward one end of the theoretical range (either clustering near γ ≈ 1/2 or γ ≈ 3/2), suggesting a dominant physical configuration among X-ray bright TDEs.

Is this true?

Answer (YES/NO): NO